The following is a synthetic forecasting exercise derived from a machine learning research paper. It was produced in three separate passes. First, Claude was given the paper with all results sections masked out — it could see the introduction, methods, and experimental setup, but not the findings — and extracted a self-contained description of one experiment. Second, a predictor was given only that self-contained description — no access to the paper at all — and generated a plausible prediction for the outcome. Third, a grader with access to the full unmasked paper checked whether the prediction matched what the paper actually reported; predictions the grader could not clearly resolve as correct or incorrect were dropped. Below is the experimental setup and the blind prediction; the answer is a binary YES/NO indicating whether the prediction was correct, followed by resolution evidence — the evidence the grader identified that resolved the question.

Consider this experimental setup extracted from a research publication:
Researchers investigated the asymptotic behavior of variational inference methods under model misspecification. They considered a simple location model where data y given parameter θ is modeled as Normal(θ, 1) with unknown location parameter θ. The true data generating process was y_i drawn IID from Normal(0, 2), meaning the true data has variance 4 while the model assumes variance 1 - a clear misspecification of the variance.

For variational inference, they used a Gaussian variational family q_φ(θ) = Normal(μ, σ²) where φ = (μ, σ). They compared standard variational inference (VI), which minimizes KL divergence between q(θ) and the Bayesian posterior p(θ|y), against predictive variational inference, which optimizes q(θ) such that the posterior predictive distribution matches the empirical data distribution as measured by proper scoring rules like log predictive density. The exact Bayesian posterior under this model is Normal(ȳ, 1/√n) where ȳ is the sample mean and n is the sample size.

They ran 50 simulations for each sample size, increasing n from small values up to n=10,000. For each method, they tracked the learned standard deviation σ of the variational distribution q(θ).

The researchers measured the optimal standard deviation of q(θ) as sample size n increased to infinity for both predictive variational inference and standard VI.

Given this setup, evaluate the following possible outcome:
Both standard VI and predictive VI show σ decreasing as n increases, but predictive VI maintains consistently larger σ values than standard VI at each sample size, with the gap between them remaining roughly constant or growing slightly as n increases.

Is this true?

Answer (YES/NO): NO